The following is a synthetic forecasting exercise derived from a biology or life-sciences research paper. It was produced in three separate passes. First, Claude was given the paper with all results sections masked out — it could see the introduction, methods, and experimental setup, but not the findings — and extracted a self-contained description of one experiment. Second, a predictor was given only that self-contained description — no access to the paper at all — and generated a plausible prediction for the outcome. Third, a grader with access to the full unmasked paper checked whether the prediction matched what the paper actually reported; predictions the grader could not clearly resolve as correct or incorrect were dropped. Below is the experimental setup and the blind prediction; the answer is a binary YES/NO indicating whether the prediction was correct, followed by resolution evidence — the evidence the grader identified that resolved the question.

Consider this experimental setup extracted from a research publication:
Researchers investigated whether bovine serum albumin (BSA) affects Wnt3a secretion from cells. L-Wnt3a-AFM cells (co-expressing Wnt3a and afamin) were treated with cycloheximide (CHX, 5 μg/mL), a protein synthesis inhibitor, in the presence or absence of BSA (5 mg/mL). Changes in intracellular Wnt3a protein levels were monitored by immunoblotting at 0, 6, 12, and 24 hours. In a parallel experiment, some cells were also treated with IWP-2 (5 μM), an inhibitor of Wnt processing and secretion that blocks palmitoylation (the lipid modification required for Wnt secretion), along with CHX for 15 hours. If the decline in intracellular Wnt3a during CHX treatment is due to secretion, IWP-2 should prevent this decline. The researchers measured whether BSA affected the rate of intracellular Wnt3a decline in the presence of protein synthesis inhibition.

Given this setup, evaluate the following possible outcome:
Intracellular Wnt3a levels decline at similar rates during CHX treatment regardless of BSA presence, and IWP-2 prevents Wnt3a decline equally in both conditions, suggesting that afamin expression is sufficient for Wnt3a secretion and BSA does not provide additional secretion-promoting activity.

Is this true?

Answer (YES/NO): YES